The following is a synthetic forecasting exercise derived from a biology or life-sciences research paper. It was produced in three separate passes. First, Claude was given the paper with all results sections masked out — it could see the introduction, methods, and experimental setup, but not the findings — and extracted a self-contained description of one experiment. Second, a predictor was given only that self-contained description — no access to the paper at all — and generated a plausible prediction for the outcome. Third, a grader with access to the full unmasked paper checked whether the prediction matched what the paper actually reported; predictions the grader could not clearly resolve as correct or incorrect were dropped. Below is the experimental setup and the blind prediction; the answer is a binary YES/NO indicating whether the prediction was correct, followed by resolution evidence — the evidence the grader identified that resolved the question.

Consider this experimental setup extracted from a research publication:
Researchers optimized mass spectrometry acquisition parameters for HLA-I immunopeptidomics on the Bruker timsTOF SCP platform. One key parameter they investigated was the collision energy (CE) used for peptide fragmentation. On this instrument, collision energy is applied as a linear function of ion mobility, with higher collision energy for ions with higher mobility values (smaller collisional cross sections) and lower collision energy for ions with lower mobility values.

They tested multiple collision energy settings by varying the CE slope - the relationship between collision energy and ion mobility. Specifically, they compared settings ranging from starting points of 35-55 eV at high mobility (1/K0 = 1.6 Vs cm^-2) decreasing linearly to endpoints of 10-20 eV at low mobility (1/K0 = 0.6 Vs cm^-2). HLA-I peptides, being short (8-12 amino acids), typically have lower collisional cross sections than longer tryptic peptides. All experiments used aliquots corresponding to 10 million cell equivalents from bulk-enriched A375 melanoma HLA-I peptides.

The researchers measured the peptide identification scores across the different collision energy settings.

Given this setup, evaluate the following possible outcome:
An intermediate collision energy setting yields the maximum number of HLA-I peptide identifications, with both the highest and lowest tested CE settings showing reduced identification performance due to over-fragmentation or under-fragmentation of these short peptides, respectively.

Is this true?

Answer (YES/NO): NO